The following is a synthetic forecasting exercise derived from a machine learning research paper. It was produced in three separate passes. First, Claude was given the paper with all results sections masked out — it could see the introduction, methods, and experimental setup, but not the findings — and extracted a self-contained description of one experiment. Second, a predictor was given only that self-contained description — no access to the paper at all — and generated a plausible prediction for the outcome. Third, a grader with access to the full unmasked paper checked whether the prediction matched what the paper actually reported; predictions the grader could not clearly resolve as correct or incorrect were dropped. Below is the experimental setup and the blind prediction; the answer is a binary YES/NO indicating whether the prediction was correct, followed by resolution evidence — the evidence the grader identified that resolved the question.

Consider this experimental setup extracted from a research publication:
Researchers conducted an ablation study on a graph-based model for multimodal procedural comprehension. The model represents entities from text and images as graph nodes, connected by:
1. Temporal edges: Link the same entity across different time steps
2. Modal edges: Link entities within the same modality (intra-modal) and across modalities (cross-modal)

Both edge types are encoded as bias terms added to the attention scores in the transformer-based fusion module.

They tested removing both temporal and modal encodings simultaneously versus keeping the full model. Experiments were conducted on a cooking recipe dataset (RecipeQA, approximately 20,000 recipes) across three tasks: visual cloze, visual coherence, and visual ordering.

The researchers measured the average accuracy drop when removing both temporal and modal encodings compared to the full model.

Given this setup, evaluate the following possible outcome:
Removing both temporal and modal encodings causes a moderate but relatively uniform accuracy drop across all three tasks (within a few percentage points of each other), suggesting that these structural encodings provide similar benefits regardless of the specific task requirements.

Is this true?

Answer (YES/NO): NO